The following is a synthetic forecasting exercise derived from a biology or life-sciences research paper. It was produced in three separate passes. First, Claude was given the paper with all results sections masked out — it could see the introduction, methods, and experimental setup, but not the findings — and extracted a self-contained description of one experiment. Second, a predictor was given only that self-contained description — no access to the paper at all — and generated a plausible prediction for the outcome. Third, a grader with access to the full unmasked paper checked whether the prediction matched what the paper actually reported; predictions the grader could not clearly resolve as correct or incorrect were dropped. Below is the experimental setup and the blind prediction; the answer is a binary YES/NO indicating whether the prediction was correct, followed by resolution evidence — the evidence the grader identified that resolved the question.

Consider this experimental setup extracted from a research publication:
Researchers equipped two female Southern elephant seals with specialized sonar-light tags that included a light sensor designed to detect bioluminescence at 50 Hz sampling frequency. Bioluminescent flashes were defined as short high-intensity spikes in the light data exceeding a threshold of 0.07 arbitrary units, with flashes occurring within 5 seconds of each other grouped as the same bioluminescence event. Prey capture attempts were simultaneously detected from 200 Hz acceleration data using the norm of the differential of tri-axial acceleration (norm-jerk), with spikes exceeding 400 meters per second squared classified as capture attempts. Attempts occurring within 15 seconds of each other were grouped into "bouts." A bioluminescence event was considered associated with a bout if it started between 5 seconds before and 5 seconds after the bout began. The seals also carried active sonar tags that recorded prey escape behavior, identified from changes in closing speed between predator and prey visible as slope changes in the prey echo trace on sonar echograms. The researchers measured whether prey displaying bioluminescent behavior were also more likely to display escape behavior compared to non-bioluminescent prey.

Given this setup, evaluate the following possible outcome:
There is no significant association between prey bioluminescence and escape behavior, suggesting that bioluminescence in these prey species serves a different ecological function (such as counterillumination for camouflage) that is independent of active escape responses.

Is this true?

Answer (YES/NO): NO